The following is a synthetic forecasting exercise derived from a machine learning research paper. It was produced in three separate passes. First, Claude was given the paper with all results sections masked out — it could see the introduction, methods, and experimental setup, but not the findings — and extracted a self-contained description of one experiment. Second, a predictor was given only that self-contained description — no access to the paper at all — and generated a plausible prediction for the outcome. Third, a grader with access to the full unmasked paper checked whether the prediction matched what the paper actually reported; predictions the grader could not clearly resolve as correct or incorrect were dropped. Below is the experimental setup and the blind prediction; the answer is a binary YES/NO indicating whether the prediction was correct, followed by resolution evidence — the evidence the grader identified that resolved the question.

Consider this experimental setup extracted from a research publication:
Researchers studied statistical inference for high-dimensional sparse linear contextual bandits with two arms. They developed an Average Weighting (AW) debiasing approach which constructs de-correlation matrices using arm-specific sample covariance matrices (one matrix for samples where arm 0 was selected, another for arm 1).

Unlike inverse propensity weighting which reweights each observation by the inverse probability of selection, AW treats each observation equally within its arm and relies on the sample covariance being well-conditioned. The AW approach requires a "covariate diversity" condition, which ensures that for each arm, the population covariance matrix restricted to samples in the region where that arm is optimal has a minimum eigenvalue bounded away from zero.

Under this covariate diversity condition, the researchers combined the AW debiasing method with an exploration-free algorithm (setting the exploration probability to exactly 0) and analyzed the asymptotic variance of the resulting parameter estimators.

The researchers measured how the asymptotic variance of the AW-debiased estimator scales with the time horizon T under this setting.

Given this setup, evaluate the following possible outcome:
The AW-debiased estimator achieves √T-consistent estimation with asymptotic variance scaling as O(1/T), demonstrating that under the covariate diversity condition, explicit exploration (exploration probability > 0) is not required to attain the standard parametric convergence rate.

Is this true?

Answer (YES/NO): YES